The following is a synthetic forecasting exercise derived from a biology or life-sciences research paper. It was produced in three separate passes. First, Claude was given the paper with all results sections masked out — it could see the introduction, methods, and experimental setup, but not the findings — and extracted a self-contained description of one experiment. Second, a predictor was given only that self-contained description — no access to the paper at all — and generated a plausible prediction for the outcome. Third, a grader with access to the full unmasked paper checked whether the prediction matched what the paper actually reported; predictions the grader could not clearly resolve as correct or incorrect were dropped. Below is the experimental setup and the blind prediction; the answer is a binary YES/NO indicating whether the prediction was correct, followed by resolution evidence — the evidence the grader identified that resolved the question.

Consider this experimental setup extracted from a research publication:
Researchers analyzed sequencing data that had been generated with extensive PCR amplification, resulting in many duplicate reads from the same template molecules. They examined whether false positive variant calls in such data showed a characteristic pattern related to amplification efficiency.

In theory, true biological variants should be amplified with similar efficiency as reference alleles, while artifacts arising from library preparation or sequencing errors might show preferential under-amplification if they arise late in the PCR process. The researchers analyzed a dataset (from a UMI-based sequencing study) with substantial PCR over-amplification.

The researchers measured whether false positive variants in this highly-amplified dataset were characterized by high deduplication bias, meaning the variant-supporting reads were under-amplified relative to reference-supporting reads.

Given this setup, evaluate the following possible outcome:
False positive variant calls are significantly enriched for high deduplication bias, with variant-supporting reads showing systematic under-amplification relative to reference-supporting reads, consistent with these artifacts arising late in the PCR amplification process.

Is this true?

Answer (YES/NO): YES